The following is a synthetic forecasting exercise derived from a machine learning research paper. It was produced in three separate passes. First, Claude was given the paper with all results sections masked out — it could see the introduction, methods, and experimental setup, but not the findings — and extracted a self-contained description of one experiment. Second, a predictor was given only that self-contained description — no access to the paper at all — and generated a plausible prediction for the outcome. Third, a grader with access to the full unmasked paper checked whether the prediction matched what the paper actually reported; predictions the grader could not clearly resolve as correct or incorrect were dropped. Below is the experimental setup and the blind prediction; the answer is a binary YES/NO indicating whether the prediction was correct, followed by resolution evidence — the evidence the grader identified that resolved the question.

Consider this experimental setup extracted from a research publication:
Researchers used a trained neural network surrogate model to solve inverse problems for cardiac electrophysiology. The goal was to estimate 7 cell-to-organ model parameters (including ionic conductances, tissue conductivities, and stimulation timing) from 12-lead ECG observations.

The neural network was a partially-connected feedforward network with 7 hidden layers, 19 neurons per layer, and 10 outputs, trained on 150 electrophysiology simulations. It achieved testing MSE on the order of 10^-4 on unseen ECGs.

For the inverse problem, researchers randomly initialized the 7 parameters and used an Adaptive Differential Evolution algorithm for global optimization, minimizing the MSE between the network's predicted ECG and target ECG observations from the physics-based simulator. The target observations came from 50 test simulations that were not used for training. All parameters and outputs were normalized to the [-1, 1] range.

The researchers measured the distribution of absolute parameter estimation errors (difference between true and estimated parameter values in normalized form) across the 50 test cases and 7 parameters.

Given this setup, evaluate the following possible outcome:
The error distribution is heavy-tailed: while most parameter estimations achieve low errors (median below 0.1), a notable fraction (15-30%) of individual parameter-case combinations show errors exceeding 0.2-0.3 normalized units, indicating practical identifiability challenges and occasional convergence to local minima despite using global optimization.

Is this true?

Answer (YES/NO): NO